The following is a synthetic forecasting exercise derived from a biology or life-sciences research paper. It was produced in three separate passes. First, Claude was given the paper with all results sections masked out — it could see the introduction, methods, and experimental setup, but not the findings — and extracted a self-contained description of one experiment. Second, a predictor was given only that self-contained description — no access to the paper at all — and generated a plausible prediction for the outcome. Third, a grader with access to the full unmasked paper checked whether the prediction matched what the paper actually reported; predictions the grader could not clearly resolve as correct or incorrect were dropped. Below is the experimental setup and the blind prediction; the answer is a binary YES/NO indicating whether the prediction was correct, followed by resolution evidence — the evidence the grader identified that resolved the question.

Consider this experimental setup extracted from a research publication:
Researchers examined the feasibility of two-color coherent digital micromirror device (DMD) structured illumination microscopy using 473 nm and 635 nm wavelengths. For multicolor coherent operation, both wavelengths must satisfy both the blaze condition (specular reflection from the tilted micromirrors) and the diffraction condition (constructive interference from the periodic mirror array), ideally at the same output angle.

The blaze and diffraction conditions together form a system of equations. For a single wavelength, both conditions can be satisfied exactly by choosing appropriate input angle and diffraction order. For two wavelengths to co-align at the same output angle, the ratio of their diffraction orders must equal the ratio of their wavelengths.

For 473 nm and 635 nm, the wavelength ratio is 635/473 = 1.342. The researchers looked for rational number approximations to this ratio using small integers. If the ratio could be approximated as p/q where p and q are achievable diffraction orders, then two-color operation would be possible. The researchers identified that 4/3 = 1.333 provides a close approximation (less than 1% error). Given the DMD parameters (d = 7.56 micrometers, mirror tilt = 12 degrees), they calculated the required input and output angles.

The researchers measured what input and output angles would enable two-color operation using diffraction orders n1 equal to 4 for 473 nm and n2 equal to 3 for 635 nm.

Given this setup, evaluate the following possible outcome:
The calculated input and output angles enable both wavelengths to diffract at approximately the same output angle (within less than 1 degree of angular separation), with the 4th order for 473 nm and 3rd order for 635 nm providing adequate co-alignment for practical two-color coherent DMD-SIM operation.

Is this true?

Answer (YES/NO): YES